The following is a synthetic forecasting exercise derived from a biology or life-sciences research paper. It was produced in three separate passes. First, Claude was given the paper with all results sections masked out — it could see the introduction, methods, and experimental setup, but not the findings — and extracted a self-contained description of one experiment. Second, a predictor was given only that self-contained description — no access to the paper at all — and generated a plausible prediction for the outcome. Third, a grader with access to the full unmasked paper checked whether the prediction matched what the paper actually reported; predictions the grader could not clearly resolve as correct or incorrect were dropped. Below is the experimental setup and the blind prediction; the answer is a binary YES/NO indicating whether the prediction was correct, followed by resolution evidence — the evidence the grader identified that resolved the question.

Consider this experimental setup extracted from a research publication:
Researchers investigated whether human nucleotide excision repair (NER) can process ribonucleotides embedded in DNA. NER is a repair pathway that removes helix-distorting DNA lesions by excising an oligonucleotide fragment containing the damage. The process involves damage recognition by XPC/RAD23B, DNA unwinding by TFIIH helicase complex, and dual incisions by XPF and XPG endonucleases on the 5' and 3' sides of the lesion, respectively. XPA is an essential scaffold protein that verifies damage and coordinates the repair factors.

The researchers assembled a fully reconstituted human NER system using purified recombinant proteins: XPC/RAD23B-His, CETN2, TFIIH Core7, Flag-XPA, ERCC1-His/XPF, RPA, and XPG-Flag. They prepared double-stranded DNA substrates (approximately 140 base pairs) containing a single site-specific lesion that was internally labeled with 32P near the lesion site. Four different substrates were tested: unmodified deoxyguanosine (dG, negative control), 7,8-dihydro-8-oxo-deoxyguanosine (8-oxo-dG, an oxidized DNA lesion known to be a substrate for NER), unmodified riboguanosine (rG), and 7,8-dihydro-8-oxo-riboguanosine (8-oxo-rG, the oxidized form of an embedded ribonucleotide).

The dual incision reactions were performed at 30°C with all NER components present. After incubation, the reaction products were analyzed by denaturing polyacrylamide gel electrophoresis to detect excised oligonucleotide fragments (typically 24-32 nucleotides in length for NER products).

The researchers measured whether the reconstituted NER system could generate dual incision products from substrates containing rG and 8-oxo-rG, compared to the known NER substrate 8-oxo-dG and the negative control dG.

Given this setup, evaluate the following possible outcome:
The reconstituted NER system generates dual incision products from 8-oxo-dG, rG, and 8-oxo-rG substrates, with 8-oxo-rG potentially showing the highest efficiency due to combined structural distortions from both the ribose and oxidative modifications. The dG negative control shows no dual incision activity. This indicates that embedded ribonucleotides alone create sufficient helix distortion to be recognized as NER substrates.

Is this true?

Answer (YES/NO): NO